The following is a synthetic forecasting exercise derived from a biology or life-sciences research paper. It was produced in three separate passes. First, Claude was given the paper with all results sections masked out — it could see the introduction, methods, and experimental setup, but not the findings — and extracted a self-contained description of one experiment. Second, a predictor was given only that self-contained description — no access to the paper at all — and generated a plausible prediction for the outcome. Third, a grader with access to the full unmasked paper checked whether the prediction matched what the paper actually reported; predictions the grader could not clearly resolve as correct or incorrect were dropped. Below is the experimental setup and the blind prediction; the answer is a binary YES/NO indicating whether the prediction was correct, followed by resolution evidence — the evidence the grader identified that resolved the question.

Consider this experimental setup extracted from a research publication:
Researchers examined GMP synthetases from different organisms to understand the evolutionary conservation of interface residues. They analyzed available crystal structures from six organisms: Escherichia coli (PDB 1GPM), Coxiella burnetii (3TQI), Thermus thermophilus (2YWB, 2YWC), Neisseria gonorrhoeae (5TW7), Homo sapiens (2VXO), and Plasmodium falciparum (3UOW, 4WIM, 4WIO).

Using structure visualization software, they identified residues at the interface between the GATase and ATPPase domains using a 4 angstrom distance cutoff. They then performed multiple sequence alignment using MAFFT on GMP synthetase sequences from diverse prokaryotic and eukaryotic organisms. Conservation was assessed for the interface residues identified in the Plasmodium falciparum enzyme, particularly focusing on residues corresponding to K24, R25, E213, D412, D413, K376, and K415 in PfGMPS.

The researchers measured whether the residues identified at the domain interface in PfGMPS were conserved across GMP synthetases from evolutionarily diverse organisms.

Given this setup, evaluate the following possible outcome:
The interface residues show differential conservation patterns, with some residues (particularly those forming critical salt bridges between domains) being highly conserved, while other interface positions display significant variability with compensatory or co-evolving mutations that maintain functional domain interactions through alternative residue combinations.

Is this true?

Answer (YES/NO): NO